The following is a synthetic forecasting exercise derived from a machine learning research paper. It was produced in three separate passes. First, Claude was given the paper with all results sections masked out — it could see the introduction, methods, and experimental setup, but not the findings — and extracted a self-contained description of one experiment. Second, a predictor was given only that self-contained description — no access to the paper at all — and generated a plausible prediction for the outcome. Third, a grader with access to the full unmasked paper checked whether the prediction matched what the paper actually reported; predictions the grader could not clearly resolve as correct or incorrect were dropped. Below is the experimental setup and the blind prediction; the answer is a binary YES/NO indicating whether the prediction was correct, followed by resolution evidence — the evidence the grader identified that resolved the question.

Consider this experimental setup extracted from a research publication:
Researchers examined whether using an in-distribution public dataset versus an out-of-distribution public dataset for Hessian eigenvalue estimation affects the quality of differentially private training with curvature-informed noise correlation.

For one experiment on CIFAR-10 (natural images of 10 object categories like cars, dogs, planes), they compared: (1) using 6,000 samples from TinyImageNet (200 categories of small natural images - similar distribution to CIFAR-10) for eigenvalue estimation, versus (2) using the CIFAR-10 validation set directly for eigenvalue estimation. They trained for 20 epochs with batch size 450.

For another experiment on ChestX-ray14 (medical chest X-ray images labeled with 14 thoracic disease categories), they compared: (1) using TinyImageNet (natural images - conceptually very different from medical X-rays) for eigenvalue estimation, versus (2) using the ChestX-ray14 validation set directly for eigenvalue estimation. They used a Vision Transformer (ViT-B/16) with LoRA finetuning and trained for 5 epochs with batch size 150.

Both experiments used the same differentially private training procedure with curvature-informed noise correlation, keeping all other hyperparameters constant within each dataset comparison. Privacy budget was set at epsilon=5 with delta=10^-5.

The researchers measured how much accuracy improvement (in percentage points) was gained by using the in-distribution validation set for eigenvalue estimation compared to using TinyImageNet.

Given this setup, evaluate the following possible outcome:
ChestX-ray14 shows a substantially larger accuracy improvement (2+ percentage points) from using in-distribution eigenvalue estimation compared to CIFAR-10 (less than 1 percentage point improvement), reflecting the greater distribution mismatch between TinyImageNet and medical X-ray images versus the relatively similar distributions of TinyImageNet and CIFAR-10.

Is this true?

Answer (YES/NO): NO